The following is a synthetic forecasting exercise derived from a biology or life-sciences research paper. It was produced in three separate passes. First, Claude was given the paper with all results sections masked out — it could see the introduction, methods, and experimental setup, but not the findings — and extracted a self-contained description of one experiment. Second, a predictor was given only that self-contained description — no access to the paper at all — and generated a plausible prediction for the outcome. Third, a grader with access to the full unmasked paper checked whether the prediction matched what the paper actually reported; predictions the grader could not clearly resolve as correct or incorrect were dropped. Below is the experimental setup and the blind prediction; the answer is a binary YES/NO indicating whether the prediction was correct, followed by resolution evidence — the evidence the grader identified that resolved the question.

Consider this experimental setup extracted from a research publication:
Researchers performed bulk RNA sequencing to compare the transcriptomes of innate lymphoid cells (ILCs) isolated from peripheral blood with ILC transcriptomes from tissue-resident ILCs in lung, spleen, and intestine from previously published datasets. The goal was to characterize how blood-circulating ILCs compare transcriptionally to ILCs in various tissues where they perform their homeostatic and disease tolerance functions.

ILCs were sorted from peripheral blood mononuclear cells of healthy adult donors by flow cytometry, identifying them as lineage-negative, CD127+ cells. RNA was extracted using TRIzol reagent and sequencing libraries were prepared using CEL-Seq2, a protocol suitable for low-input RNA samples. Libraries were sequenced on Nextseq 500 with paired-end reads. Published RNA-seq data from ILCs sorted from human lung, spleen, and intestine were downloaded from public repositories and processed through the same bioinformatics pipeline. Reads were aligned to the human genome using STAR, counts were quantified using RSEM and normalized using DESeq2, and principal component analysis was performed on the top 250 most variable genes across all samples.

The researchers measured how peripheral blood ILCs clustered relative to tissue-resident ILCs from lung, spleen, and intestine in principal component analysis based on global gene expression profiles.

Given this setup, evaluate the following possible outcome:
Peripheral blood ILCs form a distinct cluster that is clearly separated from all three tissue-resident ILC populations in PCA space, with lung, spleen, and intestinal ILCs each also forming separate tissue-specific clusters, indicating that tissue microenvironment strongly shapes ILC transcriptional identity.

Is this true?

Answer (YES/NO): NO